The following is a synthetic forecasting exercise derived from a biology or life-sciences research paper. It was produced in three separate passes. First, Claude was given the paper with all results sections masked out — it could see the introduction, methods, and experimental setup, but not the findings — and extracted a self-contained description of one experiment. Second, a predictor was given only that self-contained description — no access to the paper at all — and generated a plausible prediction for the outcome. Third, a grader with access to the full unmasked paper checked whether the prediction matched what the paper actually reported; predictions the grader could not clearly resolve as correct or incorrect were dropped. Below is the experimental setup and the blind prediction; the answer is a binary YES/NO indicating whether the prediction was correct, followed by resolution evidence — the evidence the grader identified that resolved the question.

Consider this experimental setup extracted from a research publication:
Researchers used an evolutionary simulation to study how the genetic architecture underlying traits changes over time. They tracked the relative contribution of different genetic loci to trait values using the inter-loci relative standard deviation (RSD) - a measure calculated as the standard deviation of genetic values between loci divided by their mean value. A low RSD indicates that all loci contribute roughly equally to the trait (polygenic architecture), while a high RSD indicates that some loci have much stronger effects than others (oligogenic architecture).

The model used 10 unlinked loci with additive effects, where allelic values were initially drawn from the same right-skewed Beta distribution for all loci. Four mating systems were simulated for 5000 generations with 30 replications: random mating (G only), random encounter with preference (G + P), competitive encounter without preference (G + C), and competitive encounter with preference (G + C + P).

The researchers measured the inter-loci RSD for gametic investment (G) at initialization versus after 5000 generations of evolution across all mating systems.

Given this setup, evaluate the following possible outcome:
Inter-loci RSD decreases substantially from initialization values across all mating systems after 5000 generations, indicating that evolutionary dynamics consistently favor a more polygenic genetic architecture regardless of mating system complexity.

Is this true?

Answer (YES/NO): NO